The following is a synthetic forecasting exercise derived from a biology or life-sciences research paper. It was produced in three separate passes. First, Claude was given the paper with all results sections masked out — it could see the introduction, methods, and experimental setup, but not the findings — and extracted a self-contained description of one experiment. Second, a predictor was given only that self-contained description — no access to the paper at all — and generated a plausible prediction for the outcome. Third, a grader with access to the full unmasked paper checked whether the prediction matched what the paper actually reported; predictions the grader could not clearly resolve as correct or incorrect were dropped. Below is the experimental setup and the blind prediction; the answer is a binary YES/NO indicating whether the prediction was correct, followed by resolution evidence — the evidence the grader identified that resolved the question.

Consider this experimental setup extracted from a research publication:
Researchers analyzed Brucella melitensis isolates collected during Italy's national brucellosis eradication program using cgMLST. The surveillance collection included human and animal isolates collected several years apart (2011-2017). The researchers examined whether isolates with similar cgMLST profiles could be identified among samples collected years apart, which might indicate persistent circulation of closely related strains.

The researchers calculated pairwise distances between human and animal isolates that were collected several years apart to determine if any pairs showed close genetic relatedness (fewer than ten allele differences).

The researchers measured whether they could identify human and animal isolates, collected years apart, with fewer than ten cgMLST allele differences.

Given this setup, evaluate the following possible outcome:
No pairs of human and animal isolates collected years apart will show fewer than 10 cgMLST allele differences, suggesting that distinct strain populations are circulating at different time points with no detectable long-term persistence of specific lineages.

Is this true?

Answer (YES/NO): NO